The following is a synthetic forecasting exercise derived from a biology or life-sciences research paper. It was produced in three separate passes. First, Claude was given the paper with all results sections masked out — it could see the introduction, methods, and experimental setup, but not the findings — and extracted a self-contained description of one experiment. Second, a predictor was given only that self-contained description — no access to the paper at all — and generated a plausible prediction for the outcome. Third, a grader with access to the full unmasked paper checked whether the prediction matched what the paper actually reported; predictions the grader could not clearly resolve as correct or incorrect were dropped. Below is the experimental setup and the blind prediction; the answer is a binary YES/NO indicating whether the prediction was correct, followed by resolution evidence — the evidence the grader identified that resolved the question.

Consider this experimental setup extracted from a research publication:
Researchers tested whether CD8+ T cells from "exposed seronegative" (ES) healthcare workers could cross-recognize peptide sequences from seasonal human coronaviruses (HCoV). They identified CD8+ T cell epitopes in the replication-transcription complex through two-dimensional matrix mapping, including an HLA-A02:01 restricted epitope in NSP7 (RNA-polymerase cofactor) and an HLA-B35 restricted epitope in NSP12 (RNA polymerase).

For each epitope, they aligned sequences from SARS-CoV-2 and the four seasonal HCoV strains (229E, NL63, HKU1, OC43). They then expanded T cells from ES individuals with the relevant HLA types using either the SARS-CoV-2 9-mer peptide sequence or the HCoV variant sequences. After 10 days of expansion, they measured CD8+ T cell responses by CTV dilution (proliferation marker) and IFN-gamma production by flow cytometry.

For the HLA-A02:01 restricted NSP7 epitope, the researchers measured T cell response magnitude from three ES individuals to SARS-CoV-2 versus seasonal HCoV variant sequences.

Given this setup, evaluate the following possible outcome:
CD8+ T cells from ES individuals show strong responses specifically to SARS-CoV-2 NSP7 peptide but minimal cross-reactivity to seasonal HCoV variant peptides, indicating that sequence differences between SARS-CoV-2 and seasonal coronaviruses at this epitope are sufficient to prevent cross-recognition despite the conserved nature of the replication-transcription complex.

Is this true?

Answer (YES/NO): NO